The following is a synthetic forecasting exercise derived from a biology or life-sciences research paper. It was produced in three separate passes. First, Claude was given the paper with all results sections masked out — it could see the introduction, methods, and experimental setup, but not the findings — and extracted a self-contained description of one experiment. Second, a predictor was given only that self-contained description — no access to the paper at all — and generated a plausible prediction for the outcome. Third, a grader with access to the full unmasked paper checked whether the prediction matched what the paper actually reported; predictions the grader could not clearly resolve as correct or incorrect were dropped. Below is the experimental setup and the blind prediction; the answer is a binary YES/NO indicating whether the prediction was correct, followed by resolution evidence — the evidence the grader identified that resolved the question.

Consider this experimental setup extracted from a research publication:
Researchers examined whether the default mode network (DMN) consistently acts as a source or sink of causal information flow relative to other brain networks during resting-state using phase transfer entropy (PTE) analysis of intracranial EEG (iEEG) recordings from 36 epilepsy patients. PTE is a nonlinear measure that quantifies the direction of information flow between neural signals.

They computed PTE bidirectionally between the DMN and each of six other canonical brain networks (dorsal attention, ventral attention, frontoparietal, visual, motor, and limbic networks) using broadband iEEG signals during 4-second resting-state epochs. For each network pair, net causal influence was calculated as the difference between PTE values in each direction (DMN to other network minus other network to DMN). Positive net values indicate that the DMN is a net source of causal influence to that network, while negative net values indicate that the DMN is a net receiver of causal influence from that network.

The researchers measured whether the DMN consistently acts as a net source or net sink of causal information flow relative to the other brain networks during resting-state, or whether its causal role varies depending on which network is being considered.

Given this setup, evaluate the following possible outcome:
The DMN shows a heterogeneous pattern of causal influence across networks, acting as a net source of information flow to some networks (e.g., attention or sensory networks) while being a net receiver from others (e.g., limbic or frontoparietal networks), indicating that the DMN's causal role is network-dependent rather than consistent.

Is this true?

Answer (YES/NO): NO